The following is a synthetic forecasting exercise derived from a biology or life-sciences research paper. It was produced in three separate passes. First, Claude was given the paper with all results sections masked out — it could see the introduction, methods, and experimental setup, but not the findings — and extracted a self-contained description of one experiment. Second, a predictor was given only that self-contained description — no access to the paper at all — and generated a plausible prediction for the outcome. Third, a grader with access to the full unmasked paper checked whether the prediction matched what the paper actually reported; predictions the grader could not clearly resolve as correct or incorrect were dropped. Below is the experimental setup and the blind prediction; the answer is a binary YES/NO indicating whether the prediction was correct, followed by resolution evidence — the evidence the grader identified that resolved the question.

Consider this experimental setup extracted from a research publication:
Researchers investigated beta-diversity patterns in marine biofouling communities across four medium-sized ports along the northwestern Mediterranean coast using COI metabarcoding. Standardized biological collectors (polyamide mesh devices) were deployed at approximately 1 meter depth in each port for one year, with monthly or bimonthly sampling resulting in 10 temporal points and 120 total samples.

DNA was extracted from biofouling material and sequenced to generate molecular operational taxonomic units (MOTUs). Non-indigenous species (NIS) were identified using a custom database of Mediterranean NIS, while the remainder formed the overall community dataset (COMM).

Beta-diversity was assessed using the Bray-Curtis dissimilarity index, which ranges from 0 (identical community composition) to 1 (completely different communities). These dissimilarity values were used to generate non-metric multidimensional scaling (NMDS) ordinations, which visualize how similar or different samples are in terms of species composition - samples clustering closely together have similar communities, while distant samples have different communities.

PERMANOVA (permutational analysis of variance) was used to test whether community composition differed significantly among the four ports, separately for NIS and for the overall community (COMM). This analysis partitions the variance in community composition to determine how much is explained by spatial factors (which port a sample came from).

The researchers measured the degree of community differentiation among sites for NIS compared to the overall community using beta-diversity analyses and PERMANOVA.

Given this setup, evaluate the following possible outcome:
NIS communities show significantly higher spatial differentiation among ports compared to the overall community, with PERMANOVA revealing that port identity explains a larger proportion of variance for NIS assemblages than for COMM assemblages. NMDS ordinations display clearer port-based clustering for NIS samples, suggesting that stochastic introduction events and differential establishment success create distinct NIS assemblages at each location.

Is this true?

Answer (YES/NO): NO